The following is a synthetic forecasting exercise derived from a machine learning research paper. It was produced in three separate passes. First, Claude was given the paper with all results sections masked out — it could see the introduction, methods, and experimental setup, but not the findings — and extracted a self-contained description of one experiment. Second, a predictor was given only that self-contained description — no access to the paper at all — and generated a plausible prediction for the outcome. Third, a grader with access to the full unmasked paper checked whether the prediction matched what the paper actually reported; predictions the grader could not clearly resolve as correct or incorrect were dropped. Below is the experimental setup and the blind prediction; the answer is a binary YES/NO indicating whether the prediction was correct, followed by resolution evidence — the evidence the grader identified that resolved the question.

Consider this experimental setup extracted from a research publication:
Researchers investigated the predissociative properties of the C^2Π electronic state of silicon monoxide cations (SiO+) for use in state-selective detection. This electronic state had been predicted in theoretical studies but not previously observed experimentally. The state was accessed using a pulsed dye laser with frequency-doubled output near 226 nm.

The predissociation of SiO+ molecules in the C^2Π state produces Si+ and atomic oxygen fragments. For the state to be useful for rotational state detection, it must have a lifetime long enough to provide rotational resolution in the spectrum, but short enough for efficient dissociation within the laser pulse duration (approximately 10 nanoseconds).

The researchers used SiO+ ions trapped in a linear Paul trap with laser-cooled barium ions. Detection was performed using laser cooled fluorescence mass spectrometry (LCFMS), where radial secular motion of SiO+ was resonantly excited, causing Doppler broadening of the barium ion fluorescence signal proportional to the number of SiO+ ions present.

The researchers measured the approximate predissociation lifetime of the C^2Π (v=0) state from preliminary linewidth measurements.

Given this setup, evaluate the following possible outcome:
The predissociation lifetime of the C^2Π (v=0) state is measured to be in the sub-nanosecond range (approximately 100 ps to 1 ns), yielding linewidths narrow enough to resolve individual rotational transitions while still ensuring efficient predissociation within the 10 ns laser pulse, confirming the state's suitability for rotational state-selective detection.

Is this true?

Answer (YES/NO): YES